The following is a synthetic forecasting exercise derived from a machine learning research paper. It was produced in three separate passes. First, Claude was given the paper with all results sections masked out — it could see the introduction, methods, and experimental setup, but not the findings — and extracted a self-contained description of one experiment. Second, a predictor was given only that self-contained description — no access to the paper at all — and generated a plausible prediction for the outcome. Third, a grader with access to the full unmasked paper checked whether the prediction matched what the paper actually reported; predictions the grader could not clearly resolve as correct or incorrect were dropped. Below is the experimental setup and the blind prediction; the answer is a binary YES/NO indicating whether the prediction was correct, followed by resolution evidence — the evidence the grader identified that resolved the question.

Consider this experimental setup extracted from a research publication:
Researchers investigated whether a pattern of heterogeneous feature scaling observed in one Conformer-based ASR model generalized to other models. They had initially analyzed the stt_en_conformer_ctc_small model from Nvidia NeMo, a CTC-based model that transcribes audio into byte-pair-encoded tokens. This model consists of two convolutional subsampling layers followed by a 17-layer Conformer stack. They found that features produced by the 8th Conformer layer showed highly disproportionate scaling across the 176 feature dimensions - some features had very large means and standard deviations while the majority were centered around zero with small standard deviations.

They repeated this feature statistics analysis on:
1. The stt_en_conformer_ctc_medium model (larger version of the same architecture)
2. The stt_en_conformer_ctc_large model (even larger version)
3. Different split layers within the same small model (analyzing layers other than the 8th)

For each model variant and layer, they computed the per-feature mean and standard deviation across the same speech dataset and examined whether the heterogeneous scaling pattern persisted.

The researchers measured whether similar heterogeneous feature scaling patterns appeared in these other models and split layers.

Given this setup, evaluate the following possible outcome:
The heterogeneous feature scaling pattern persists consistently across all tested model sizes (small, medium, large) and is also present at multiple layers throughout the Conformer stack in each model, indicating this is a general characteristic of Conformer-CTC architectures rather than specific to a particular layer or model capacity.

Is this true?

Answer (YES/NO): YES